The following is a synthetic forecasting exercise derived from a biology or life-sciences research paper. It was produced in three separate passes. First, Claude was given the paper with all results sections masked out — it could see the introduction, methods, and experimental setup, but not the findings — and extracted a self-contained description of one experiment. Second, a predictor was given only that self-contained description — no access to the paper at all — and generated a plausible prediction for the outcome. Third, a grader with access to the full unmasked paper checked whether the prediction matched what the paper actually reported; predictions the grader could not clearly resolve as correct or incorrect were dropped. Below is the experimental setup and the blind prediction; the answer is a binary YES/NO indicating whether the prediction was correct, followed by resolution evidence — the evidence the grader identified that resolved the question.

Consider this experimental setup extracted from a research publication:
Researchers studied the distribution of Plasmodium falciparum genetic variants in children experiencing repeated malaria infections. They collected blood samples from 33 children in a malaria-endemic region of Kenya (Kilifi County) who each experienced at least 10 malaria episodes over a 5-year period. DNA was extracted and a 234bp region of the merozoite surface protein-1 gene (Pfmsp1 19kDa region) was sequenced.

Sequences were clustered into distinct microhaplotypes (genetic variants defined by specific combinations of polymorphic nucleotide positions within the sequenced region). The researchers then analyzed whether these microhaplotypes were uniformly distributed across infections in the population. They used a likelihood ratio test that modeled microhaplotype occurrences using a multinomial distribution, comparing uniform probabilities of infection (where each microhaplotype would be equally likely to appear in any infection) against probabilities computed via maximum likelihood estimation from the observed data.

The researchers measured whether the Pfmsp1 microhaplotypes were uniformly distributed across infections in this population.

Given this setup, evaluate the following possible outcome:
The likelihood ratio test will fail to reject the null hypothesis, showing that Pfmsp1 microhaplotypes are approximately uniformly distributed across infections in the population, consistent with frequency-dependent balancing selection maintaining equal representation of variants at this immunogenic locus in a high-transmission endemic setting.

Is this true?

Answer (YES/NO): NO